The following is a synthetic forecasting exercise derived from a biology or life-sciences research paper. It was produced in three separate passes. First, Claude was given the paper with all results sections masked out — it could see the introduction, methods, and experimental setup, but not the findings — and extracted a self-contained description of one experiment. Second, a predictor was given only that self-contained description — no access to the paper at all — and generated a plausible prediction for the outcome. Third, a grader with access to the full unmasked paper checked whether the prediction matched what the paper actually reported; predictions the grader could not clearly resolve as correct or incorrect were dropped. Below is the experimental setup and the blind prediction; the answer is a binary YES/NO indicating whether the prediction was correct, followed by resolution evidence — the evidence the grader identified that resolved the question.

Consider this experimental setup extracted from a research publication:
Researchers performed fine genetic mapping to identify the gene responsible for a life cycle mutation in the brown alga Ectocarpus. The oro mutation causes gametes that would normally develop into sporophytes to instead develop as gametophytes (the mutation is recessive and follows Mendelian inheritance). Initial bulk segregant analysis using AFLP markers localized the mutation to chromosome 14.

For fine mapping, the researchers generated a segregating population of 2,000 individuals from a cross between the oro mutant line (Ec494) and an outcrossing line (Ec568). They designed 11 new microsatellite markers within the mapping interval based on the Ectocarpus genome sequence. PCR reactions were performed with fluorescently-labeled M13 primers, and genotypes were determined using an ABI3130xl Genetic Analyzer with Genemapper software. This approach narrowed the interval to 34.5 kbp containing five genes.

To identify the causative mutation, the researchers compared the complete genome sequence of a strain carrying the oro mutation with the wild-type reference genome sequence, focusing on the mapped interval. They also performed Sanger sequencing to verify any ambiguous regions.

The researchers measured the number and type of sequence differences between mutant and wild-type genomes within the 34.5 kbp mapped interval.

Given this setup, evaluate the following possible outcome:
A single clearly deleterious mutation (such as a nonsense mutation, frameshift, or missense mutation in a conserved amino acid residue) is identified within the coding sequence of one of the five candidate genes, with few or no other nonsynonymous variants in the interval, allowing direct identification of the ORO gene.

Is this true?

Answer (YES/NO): YES